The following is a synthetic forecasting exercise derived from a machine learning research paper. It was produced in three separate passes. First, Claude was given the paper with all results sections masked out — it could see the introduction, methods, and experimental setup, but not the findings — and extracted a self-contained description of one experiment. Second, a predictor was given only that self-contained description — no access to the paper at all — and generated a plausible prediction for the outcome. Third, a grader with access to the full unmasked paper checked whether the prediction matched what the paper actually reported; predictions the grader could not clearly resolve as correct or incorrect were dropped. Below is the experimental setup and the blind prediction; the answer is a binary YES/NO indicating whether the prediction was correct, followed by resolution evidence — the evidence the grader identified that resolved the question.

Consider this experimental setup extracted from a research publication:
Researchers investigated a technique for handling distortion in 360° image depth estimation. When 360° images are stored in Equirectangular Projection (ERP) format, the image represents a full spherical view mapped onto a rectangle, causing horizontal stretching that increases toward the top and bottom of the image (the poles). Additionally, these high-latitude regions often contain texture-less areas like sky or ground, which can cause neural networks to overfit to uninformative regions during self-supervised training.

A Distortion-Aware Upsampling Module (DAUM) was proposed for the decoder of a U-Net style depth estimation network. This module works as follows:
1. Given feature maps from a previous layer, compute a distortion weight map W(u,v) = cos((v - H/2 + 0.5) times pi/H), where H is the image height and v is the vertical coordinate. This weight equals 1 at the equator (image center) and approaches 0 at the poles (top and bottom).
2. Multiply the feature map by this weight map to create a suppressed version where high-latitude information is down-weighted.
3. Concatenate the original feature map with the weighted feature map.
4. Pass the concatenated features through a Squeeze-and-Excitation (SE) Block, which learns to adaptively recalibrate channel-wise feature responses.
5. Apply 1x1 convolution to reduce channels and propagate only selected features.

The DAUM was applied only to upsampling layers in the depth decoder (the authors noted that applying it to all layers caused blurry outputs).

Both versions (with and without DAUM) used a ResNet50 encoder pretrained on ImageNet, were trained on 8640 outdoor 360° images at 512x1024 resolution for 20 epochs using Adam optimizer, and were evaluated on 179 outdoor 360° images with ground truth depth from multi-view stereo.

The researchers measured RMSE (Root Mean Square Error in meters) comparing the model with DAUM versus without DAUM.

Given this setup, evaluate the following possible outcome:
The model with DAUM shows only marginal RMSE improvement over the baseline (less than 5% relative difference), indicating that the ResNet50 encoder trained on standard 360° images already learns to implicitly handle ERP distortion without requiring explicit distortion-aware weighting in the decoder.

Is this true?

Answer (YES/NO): NO